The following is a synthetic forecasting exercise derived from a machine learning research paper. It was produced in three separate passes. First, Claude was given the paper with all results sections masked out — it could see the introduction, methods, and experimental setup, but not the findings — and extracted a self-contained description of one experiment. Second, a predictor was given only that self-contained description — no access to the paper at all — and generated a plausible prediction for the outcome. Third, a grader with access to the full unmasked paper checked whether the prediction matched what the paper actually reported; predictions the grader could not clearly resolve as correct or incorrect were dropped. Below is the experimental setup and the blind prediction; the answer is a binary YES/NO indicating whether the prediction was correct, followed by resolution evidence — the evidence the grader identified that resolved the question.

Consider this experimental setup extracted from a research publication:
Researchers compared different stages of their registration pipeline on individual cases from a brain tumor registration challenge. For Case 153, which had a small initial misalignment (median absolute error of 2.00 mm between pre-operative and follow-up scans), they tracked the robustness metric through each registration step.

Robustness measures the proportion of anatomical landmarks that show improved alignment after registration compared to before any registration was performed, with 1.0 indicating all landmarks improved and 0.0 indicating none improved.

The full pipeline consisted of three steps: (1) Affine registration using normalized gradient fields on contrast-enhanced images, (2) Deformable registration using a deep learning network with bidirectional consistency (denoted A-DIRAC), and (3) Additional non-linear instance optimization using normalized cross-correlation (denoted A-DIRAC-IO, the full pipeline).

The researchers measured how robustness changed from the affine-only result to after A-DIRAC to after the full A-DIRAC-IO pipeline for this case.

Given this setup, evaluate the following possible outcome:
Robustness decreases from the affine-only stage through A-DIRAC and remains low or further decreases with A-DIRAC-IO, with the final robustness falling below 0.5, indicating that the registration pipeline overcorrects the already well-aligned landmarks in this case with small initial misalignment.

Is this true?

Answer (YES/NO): NO